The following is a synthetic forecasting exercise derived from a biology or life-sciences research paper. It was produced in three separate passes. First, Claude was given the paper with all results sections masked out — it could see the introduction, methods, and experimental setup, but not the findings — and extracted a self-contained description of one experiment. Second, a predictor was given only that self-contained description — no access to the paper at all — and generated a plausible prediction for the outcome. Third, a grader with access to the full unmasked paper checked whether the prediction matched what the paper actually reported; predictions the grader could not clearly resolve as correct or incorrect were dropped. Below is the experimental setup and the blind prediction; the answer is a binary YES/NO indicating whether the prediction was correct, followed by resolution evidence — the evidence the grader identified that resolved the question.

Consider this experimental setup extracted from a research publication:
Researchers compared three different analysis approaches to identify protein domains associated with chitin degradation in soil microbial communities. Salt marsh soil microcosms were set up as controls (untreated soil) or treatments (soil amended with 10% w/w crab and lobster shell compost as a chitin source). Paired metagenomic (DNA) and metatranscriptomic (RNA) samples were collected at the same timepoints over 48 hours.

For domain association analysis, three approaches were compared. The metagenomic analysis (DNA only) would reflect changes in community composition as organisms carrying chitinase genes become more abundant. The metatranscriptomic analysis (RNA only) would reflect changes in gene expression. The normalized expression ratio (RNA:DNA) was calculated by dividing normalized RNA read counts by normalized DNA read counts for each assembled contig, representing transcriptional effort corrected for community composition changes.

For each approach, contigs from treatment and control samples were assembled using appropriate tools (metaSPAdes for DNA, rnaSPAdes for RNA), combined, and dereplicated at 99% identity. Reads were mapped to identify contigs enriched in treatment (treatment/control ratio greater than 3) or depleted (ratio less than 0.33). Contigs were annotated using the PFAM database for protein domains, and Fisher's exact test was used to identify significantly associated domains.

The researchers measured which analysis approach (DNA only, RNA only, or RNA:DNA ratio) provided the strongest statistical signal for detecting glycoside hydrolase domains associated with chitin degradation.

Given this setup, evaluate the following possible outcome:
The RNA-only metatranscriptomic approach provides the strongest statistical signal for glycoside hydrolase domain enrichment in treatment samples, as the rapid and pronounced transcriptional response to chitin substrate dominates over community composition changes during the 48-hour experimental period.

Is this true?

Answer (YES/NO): NO